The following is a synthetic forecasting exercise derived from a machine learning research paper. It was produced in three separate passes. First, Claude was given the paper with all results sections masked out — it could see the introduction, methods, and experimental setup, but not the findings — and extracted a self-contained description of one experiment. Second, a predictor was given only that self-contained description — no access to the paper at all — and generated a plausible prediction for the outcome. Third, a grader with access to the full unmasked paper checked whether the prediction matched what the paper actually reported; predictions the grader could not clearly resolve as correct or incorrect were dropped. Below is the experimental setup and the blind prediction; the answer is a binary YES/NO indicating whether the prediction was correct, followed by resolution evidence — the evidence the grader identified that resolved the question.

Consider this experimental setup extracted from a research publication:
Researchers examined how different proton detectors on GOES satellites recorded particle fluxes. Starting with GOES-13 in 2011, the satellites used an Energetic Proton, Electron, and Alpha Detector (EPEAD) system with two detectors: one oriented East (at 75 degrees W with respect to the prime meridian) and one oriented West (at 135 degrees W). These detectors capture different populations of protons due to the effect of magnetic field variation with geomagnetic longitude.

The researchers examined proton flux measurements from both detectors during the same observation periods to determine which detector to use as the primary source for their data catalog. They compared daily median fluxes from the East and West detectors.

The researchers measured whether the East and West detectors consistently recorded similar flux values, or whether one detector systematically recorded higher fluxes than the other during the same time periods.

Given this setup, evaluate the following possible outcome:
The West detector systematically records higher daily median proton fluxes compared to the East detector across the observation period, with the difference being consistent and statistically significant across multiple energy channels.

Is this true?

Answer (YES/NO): NO